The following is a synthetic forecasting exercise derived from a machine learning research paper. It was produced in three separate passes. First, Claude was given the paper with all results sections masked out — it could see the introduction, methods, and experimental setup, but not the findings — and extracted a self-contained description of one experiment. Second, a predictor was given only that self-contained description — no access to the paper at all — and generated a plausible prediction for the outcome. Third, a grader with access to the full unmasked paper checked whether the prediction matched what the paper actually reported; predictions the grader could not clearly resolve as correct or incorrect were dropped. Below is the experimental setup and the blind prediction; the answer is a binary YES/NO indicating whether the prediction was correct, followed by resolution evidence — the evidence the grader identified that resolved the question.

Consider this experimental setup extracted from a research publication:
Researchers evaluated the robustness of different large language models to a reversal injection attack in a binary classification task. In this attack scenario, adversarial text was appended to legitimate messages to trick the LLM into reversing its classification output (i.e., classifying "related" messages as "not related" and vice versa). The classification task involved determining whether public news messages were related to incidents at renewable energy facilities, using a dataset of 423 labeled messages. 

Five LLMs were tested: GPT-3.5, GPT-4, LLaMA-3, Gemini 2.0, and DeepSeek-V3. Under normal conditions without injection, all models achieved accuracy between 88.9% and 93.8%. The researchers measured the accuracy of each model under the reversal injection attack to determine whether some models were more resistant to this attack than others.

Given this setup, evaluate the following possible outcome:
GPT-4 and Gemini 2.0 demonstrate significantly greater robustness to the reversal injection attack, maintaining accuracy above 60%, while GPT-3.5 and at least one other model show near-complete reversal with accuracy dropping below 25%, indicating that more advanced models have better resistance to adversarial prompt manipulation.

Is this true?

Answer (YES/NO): NO